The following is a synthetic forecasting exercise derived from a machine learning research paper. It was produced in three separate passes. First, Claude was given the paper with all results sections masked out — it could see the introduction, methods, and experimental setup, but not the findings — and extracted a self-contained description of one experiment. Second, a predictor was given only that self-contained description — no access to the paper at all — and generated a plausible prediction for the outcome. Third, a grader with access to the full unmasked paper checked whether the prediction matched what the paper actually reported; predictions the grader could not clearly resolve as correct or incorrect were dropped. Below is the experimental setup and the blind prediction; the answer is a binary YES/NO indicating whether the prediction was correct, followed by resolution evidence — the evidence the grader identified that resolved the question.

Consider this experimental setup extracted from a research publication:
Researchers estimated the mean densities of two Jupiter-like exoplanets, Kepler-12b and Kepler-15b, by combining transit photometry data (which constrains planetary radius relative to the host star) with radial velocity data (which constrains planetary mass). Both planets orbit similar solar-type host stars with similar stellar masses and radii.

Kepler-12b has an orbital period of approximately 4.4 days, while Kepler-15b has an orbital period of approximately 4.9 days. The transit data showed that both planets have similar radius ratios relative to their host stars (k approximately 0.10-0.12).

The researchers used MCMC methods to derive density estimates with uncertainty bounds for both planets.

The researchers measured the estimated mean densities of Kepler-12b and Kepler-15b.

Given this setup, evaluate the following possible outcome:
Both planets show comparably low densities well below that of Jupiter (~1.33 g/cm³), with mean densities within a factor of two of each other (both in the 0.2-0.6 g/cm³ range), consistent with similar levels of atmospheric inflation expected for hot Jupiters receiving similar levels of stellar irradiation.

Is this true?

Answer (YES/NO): NO